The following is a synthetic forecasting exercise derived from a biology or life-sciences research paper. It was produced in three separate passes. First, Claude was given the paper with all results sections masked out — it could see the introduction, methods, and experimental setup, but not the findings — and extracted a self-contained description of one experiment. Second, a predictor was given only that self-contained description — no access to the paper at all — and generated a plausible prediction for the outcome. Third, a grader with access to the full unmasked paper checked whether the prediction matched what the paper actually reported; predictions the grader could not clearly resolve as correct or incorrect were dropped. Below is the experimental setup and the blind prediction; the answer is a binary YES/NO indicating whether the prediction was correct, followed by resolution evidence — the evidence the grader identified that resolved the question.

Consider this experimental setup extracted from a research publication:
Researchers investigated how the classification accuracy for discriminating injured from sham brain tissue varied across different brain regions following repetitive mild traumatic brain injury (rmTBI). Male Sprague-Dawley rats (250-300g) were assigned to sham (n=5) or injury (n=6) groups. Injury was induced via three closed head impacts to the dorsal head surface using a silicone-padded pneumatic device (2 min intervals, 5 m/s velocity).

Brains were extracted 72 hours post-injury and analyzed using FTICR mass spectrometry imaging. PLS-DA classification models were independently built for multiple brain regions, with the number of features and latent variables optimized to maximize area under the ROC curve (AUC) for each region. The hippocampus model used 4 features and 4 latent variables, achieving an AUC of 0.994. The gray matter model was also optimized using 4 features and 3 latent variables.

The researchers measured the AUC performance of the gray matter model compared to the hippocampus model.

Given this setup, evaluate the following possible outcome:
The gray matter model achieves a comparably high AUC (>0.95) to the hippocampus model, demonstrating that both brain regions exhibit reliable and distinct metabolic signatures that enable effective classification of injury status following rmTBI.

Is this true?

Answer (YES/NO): NO